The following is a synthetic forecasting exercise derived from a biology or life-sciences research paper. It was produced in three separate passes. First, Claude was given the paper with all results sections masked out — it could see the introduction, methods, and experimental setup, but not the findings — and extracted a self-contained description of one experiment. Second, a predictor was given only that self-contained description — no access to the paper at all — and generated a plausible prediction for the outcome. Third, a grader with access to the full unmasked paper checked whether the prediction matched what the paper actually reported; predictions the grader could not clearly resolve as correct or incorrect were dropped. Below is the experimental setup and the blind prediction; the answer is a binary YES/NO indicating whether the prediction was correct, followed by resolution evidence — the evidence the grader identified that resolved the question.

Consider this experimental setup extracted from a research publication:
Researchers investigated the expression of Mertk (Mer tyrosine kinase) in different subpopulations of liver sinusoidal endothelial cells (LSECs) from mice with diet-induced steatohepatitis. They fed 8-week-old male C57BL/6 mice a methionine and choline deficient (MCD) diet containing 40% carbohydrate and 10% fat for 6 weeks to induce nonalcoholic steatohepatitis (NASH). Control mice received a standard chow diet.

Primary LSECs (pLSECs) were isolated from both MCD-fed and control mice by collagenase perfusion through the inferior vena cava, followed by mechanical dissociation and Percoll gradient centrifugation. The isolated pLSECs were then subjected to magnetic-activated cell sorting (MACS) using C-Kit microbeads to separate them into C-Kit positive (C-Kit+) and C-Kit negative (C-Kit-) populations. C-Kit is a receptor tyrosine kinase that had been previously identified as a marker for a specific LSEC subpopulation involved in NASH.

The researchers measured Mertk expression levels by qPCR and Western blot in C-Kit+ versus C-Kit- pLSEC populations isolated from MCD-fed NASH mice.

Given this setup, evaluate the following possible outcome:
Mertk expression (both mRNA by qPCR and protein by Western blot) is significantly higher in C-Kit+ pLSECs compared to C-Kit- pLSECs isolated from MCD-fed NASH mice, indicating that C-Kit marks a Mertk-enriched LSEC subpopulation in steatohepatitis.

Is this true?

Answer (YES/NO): NO